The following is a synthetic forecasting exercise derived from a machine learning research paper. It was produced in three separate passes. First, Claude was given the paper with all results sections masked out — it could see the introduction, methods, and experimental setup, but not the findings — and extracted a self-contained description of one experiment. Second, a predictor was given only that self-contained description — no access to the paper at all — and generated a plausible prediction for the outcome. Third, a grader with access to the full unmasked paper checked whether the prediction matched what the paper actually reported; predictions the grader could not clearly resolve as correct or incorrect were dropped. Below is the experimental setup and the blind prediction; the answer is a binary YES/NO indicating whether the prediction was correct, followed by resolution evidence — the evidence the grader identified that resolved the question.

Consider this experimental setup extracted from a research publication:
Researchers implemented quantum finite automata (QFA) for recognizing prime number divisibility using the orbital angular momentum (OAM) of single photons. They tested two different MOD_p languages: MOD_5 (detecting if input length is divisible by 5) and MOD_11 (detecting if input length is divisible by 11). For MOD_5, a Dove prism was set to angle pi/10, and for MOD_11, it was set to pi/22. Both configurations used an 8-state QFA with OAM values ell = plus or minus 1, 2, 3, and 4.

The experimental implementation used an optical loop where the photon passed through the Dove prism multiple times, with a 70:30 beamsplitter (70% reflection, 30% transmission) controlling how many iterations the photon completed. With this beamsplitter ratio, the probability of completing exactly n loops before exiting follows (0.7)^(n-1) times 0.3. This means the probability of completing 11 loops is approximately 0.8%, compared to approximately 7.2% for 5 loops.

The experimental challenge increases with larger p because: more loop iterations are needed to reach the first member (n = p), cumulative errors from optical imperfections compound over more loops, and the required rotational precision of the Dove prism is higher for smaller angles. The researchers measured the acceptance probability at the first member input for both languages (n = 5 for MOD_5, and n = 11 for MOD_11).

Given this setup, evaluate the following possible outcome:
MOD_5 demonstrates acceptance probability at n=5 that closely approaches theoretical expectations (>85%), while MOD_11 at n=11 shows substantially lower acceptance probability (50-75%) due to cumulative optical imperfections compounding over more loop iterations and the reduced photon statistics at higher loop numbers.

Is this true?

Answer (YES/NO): NO